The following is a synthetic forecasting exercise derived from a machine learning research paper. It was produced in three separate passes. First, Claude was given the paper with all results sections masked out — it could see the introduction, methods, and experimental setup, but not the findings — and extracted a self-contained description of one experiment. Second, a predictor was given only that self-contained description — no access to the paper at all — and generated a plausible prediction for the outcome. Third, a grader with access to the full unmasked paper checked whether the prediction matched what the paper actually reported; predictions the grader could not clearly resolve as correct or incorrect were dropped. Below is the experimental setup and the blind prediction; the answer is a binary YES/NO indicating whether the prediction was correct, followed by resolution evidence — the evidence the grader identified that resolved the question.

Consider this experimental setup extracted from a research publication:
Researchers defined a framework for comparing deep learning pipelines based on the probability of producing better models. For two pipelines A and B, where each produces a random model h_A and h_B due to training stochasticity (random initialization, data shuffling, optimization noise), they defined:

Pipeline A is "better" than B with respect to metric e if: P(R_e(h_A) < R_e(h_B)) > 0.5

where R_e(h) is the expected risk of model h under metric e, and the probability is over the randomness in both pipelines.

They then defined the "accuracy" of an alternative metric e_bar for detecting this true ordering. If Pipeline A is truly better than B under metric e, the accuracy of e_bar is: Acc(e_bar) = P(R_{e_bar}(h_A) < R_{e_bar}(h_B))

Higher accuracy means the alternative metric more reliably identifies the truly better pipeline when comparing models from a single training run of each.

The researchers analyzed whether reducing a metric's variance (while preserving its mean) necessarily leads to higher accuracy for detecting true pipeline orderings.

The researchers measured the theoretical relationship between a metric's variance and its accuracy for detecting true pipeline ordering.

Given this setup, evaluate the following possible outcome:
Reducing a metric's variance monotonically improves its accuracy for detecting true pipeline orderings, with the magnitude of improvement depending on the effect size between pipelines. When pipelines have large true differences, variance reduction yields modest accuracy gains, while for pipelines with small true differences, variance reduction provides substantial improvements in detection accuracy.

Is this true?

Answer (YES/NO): NO